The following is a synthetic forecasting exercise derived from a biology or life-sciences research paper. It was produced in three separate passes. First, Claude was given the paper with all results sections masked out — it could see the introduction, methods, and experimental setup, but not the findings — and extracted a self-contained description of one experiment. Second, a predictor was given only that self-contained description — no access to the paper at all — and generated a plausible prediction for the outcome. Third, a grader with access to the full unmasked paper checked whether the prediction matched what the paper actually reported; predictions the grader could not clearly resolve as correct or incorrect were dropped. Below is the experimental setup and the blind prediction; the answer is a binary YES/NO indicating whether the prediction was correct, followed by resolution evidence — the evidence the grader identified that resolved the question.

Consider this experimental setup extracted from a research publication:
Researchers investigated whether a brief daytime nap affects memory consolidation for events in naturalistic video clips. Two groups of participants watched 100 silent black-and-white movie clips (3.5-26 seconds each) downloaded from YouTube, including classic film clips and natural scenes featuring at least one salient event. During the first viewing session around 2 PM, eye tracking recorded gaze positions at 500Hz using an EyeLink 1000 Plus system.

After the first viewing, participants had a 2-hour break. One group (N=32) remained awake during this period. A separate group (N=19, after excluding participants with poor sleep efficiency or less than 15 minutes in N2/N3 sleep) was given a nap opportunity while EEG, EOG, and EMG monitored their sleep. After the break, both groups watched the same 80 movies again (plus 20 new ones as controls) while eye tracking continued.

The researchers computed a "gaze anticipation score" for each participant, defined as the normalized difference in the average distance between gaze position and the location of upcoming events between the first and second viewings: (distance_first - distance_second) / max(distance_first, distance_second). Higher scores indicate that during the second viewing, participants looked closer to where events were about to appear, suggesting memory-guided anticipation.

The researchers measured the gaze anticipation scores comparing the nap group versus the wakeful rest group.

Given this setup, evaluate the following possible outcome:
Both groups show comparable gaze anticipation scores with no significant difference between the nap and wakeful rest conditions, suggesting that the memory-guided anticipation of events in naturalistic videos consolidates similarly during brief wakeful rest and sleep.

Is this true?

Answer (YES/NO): NO